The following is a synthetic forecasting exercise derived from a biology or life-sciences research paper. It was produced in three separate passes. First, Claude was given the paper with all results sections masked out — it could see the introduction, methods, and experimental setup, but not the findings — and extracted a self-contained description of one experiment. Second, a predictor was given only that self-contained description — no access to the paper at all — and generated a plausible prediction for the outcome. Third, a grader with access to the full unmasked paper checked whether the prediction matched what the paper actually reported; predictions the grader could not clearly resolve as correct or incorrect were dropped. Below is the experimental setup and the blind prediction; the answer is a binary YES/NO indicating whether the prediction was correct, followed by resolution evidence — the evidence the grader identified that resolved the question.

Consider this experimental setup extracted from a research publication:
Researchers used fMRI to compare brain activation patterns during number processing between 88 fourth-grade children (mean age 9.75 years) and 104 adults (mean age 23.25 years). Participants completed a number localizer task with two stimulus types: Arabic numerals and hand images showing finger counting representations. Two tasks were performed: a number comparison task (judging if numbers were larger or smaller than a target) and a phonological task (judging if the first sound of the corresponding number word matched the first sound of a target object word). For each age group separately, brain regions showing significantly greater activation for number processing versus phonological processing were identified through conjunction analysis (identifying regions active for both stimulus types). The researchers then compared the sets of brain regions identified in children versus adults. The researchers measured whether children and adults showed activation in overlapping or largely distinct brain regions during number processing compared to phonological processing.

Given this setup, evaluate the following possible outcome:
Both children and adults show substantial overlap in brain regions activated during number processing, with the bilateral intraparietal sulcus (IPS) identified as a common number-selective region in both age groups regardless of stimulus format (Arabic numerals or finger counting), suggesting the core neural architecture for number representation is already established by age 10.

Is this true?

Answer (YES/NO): NO